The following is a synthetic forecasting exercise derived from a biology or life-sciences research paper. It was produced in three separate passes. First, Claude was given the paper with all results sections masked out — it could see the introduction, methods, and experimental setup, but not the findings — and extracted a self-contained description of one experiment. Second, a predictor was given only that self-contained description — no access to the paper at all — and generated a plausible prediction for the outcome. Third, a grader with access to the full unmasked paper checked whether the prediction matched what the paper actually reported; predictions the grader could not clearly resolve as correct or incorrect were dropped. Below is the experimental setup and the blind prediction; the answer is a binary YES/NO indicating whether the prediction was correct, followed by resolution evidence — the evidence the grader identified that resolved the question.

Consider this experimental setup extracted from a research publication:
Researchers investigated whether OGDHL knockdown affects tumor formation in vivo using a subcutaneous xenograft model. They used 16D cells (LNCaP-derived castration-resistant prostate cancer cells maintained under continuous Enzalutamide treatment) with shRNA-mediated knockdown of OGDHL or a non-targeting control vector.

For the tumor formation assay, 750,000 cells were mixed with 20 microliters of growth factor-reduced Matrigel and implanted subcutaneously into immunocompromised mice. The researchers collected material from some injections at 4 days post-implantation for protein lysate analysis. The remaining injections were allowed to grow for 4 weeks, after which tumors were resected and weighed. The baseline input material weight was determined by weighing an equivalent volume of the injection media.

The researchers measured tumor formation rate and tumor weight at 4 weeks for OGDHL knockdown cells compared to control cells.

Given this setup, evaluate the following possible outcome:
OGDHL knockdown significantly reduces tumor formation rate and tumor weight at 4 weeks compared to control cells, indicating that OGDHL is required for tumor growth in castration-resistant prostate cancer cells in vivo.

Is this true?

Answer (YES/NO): YES